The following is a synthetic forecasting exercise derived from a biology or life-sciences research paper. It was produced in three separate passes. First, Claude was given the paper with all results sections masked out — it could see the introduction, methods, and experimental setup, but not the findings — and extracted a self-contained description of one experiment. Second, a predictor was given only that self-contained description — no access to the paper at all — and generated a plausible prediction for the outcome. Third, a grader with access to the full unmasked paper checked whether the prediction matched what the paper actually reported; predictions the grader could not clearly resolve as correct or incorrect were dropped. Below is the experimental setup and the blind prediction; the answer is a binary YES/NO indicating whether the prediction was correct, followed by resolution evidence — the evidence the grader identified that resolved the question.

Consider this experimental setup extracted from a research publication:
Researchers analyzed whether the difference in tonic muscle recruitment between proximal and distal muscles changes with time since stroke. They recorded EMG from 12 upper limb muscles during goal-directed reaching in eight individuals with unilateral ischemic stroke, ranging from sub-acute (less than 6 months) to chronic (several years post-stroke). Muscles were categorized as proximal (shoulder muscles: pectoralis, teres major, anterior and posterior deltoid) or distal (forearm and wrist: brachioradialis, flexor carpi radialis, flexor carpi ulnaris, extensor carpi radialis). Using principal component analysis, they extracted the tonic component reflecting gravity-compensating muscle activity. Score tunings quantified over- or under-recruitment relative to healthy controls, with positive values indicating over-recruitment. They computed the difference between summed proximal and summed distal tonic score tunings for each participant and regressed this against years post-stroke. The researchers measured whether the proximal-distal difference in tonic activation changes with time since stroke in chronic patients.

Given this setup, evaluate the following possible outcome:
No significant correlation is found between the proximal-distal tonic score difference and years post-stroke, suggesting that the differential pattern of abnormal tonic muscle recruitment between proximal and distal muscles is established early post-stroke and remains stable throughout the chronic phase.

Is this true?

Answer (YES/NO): NO